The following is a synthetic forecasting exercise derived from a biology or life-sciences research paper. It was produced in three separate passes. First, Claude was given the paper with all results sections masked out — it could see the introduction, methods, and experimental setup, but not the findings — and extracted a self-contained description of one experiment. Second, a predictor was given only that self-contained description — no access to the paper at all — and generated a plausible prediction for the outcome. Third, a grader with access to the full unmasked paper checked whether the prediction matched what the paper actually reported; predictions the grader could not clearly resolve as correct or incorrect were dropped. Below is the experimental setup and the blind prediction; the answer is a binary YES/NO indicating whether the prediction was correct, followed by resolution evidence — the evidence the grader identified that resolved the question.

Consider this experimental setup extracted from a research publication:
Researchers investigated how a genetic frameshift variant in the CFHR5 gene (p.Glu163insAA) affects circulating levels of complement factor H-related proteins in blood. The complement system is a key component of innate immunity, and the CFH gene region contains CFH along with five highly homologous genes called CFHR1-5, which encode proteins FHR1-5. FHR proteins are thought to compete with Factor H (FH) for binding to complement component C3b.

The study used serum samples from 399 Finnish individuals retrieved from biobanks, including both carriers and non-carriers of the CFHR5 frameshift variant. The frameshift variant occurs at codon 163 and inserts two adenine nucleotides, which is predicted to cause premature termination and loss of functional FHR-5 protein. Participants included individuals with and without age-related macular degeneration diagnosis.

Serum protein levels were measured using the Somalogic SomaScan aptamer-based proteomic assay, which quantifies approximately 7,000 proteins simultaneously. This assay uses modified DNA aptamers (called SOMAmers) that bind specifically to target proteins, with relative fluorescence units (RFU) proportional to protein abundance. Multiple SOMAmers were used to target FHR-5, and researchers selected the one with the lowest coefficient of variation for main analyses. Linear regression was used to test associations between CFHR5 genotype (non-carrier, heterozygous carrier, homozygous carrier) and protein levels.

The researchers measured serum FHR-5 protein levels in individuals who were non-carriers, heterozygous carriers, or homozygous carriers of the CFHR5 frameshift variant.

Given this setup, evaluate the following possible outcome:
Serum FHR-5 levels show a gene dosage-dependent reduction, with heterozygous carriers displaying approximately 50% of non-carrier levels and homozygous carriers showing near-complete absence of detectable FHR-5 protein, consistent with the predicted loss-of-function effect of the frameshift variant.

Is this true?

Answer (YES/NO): YES